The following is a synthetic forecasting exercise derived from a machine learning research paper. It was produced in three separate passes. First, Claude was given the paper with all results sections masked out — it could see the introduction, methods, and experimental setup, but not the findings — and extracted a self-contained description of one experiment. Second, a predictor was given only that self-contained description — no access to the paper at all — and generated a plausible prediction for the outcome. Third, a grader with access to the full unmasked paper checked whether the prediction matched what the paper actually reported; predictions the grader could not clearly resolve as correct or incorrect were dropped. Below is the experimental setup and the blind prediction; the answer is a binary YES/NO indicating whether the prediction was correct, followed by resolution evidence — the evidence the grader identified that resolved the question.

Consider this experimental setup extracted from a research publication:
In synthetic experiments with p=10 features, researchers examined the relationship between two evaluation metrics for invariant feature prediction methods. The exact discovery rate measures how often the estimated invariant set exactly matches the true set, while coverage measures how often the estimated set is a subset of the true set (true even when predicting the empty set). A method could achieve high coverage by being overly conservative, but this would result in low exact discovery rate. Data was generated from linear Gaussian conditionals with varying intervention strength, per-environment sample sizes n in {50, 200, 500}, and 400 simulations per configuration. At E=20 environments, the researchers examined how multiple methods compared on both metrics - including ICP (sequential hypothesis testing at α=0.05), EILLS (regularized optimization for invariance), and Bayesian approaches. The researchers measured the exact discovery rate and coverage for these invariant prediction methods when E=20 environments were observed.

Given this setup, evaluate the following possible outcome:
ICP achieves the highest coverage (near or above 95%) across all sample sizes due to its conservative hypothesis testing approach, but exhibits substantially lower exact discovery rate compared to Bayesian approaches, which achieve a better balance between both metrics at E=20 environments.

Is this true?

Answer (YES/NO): NO